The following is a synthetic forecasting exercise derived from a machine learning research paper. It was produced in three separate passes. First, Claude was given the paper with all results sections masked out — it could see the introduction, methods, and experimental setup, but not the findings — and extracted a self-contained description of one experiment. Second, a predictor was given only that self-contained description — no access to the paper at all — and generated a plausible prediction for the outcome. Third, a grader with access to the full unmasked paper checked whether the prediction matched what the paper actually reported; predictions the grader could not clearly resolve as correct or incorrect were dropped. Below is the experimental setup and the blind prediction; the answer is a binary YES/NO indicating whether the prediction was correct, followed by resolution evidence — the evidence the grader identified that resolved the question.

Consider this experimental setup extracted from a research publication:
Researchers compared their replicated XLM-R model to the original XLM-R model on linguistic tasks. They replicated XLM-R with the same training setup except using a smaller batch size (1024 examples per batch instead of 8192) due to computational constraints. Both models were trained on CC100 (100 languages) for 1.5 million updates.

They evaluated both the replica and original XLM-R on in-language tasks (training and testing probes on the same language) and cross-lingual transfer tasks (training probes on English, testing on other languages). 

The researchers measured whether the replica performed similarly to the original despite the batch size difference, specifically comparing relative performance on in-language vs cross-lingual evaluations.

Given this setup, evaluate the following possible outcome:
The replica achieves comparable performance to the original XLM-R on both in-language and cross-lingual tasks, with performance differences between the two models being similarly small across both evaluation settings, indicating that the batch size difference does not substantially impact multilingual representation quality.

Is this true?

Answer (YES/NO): NO